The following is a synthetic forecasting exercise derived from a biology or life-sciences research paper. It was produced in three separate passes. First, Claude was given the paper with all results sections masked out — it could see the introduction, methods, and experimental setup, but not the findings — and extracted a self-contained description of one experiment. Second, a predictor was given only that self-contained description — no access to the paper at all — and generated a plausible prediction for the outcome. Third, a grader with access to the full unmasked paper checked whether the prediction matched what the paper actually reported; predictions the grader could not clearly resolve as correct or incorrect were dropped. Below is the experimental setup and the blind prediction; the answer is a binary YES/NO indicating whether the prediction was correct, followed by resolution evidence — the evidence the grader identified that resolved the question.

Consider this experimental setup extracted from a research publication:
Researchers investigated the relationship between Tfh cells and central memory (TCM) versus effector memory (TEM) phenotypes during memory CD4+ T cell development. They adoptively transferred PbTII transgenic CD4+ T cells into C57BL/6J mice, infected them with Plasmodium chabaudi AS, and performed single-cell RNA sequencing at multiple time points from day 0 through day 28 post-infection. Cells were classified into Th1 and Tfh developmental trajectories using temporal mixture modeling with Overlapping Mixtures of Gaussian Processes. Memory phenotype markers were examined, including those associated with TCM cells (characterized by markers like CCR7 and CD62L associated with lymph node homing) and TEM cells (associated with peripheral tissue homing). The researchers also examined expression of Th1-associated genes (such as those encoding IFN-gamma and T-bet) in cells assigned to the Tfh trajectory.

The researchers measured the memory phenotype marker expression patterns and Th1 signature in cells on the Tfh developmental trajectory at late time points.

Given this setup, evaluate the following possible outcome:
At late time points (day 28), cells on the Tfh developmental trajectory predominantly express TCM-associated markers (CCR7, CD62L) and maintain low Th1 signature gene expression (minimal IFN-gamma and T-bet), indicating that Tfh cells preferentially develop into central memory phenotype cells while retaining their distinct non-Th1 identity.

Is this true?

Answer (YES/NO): NO